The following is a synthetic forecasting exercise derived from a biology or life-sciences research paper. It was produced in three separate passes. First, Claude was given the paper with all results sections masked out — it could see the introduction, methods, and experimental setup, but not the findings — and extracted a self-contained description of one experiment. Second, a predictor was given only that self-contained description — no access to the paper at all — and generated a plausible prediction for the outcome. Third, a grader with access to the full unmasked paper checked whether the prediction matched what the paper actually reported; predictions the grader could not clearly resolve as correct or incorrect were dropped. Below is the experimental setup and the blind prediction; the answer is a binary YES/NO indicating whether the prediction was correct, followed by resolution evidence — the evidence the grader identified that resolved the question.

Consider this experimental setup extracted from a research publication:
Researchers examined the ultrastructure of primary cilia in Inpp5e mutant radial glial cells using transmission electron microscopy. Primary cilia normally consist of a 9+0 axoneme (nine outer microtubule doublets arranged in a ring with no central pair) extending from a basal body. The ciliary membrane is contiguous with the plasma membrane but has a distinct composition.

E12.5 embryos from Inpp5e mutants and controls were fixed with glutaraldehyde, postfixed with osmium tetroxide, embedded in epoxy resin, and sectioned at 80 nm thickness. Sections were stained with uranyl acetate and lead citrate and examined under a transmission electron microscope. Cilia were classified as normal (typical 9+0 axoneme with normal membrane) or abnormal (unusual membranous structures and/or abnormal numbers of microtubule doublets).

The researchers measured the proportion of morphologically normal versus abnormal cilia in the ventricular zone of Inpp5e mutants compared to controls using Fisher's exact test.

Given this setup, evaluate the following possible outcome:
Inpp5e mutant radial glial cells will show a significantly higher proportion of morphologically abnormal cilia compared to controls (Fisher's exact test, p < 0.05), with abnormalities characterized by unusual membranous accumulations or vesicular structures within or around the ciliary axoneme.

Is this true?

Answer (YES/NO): YES